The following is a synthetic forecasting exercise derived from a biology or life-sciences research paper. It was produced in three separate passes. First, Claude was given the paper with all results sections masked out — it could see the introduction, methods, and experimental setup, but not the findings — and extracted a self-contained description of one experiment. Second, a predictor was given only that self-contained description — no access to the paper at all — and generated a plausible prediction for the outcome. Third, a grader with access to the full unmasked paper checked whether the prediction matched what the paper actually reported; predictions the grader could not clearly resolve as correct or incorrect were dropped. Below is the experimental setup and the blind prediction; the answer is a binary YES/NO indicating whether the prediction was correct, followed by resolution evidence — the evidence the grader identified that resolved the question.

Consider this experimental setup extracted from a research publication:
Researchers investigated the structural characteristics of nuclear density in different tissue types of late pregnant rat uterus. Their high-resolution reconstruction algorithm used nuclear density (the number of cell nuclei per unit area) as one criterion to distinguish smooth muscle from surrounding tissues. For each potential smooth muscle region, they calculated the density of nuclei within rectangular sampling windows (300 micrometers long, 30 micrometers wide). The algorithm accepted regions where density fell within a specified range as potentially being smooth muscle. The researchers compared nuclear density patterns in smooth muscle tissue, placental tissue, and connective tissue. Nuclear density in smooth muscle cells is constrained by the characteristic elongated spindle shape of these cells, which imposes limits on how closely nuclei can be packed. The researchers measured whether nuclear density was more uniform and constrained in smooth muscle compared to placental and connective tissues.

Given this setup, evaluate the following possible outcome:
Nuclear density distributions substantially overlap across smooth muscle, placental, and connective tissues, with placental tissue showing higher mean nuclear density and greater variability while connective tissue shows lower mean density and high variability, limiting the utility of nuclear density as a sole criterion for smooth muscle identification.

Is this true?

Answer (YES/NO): NO